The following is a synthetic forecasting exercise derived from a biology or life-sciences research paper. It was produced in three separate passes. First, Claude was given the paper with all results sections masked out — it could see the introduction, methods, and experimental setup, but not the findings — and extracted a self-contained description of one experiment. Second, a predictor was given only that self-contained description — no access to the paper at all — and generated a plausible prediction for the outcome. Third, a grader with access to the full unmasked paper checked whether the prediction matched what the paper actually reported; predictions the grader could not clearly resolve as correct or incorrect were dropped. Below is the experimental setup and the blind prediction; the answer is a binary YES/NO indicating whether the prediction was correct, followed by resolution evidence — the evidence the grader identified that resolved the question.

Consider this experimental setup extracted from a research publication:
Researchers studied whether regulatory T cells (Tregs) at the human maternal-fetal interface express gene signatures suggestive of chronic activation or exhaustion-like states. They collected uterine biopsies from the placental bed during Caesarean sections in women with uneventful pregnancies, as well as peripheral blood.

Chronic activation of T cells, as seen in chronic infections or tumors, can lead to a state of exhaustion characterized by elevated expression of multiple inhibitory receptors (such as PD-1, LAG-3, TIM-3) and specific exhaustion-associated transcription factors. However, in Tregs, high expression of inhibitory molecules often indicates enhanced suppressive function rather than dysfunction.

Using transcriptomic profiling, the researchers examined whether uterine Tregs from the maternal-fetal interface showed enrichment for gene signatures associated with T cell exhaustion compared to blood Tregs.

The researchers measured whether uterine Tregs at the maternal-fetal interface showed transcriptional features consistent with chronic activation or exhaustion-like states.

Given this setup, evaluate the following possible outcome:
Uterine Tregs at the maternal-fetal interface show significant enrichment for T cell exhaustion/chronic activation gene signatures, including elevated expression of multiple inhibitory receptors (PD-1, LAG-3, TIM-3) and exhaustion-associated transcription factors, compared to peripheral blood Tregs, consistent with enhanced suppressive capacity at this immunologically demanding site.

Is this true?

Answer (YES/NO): YES